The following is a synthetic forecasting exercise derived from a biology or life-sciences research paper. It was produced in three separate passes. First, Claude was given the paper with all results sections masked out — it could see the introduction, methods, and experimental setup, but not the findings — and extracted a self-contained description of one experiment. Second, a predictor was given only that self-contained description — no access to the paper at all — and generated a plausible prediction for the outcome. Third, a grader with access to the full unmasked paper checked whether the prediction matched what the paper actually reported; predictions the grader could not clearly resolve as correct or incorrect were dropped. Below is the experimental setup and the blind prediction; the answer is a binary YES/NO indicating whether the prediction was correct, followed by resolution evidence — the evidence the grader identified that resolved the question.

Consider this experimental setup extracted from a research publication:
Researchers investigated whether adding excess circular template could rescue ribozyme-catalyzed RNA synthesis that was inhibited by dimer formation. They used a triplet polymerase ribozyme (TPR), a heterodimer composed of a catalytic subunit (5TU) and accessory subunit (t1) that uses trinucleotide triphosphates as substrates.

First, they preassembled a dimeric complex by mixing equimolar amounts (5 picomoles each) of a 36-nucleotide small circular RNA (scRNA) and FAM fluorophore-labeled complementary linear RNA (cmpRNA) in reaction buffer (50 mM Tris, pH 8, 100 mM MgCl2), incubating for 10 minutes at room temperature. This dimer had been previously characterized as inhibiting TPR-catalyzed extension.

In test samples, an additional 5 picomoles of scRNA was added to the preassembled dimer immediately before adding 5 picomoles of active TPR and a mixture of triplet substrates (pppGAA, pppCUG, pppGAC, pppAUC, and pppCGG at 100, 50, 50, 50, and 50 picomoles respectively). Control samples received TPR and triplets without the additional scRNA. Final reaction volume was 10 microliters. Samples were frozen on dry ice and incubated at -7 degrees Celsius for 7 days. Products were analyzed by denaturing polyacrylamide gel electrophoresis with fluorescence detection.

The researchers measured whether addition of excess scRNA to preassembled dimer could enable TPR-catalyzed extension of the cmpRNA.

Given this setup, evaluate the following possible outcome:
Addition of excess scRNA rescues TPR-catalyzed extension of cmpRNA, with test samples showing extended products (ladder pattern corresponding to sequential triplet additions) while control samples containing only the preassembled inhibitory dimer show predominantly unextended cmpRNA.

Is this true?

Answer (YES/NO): YES